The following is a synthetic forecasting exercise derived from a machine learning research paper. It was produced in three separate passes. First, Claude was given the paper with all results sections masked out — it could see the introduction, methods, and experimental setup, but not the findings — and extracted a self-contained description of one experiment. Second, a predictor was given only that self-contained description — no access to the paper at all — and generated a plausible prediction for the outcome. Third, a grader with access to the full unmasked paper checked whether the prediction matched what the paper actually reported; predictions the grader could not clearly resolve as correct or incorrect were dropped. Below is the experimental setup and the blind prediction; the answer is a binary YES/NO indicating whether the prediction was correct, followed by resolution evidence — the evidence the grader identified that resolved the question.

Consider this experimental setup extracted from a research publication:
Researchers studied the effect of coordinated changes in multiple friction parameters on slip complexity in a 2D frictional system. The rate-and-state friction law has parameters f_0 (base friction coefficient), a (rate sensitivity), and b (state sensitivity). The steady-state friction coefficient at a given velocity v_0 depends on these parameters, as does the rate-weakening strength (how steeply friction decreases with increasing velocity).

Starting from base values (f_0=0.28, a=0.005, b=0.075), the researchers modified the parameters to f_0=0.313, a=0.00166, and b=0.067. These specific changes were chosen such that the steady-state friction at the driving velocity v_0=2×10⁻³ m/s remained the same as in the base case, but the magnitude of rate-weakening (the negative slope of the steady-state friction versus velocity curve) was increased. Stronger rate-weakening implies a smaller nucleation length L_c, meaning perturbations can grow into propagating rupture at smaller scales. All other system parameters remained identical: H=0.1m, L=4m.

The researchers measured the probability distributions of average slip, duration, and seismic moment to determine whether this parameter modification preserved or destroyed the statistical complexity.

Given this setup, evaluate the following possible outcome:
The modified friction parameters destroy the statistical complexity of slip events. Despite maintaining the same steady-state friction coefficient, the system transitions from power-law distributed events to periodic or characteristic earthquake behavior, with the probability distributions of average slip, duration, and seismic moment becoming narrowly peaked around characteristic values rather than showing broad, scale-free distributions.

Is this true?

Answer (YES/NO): NO